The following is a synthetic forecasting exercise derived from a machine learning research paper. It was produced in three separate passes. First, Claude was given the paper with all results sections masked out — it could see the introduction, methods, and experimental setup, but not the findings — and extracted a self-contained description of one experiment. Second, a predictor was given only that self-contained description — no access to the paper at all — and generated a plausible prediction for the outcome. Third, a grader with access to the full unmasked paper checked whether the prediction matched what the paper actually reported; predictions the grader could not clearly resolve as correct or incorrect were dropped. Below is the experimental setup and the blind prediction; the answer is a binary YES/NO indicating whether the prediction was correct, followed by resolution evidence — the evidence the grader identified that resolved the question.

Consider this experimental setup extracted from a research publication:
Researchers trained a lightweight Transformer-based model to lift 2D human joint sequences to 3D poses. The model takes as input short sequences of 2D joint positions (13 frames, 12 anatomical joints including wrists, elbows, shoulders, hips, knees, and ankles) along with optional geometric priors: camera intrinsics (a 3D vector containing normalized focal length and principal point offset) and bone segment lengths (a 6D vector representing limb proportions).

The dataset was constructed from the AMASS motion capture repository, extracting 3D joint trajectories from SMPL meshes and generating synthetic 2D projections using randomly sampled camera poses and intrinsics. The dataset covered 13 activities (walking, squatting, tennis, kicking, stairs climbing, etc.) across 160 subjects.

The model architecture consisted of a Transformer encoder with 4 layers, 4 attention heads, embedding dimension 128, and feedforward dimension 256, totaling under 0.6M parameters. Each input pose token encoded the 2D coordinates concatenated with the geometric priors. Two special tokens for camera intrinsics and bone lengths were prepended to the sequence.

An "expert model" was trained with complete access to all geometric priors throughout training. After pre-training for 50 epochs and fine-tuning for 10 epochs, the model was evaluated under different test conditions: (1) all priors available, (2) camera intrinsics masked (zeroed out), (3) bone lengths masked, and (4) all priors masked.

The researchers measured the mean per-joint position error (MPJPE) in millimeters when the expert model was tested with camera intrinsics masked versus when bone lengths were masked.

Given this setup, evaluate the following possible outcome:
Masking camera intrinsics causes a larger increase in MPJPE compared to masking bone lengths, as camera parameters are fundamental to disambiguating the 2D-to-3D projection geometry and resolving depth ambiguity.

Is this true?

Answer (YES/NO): NO